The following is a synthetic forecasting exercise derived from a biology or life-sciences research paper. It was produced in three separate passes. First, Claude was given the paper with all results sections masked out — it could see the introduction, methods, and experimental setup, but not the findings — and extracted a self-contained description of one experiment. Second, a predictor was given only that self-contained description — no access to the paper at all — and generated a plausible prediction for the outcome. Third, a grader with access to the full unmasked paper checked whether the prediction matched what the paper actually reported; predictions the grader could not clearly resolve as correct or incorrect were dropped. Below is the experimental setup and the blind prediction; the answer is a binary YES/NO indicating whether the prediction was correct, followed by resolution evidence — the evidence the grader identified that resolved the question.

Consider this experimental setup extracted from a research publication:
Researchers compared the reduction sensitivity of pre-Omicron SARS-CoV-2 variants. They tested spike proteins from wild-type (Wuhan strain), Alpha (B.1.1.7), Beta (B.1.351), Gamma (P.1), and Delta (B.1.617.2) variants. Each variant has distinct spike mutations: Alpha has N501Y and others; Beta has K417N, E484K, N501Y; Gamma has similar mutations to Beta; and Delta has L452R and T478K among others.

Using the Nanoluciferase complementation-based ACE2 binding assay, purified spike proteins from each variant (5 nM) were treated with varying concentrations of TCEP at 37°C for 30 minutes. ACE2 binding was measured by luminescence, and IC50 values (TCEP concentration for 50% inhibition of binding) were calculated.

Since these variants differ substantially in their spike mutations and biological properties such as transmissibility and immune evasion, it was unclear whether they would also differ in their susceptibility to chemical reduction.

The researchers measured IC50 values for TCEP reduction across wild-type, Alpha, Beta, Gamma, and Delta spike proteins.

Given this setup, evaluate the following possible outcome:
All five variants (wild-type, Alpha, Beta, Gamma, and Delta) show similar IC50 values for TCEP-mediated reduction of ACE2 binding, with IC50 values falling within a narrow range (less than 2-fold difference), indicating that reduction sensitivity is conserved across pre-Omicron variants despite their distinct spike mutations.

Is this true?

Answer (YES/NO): NO